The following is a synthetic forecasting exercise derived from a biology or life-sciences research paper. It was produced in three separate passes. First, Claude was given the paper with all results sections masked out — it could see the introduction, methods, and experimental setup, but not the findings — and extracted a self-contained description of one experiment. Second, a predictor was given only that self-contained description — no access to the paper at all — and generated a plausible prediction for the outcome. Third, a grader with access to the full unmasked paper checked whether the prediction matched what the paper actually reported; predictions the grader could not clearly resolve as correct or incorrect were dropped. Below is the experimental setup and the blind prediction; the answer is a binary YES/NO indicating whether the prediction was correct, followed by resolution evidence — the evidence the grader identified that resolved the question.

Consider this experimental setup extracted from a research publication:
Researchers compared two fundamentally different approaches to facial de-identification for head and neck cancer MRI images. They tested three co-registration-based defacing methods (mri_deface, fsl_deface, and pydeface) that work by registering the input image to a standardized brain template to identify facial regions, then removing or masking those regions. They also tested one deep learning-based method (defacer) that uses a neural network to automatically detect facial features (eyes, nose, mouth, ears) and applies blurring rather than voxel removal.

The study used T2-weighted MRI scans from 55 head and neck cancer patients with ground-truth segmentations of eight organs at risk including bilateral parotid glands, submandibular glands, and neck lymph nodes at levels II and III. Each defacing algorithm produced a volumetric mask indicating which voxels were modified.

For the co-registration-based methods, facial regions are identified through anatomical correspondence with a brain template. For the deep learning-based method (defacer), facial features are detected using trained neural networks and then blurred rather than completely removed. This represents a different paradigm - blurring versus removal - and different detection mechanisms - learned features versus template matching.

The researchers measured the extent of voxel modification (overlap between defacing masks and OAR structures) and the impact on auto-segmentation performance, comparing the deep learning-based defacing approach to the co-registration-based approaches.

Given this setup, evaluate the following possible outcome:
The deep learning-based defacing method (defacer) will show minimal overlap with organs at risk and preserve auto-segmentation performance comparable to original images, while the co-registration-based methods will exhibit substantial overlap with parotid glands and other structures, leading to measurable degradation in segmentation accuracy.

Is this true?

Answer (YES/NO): NO